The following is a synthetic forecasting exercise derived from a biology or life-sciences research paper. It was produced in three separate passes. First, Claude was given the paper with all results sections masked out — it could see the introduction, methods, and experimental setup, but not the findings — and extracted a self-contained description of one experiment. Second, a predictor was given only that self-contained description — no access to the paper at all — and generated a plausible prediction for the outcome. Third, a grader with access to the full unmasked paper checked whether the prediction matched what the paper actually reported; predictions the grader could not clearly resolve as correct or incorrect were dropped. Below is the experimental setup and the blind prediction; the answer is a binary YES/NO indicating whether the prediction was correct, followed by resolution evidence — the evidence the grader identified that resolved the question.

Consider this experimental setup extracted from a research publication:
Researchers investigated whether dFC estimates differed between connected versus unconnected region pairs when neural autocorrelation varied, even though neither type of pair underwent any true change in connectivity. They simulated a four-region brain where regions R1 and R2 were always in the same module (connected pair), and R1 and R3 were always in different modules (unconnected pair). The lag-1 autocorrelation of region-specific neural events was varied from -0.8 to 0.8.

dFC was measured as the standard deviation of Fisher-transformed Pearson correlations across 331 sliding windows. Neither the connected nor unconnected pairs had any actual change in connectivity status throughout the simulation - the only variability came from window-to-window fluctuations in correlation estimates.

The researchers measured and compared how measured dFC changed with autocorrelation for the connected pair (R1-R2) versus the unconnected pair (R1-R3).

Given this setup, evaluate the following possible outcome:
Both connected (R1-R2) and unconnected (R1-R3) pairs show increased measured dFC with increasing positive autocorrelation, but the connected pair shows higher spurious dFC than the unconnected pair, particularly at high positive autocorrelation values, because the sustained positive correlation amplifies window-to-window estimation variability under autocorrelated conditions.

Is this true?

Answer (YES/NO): NO